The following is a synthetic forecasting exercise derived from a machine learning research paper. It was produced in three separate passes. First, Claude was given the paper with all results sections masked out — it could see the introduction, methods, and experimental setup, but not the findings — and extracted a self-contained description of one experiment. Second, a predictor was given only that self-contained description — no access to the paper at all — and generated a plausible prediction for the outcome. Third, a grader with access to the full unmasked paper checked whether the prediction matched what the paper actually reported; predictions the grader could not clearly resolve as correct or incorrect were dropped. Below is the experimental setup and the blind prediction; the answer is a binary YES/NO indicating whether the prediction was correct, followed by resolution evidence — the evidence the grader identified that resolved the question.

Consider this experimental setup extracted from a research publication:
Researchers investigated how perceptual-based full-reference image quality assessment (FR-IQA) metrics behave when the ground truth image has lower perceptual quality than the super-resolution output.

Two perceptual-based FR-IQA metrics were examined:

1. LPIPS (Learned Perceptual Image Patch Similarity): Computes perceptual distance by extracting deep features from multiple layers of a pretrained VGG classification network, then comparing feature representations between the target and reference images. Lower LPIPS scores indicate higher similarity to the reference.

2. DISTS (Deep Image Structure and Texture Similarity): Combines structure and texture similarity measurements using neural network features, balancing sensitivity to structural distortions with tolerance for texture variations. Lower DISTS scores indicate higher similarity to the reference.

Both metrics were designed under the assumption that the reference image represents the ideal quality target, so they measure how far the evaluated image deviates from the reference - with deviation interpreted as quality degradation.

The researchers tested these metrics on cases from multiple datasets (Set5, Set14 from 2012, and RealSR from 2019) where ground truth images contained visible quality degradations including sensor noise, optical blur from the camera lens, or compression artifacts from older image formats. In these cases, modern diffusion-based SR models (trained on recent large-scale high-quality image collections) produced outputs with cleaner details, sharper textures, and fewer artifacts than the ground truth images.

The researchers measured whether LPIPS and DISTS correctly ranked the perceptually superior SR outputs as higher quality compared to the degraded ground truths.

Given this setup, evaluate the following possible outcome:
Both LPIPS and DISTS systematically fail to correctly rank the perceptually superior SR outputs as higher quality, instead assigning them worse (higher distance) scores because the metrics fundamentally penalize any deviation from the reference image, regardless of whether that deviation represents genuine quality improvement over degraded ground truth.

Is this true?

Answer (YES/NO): YES